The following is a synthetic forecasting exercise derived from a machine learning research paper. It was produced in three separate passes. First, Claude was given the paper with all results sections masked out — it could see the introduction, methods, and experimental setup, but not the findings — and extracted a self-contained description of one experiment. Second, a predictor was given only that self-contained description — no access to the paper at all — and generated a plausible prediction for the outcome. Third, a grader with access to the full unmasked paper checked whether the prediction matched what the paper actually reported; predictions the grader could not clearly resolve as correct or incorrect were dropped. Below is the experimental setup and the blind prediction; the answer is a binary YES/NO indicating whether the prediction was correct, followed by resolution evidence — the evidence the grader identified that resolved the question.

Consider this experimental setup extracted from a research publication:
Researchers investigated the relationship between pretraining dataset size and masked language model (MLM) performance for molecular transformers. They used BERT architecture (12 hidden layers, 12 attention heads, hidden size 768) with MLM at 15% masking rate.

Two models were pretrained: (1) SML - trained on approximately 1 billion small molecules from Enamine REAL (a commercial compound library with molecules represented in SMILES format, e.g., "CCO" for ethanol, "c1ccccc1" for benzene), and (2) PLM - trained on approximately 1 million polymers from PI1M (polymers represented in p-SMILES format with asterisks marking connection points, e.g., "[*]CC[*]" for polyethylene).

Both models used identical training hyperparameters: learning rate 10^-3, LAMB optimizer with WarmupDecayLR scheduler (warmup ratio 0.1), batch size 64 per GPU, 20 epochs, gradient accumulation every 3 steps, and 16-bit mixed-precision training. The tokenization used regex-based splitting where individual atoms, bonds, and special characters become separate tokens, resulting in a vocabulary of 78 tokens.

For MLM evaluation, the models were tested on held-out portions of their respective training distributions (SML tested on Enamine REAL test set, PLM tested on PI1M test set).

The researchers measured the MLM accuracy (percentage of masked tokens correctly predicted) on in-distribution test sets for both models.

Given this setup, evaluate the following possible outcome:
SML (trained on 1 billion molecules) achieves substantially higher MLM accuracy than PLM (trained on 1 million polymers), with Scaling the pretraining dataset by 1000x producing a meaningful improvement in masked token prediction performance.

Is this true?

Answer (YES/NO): NO